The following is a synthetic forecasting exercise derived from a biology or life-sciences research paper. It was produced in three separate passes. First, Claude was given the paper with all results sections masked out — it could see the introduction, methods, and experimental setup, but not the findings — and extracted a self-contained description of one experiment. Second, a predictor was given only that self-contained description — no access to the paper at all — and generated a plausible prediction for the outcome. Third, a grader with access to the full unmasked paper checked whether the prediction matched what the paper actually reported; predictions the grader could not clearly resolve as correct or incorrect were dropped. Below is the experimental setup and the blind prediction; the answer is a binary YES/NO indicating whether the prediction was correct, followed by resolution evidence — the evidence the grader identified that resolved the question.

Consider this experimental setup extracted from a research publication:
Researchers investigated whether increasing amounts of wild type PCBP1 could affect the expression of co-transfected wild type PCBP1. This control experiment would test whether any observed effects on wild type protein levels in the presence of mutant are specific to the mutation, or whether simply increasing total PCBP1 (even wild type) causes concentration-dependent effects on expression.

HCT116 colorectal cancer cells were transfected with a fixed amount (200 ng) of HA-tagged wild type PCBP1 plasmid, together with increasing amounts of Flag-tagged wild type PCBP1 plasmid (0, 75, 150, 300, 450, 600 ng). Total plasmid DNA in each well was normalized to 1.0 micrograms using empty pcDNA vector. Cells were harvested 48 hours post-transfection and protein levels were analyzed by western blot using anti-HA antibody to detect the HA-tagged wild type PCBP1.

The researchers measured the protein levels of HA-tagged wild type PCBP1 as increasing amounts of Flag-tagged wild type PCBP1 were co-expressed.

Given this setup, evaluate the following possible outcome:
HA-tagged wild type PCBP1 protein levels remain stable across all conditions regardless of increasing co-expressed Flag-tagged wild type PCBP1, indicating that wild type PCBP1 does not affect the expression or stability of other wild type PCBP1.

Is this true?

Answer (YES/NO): YES